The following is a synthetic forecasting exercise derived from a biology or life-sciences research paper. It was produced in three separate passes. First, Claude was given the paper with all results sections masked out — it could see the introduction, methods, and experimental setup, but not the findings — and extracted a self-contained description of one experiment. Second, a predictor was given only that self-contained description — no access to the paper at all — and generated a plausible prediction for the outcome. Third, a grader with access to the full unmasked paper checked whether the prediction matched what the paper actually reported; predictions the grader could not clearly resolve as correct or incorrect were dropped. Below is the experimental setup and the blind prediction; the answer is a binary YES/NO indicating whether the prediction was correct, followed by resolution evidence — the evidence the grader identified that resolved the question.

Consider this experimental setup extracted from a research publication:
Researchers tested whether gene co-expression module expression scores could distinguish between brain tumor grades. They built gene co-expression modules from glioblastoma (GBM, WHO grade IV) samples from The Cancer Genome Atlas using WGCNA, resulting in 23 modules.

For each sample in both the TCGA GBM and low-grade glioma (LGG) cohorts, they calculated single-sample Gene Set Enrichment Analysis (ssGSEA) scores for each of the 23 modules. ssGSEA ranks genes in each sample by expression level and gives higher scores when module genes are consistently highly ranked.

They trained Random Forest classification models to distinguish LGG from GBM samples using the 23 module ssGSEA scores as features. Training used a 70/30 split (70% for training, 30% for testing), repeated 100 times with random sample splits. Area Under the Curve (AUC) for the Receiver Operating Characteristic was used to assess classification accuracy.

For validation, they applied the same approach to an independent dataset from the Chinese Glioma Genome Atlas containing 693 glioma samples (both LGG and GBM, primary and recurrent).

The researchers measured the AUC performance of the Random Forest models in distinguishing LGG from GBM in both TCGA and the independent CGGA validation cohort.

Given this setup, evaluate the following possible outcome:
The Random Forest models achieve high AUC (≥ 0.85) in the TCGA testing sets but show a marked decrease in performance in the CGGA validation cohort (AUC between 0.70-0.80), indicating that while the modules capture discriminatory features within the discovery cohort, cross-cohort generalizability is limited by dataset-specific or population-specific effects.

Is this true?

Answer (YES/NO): NO